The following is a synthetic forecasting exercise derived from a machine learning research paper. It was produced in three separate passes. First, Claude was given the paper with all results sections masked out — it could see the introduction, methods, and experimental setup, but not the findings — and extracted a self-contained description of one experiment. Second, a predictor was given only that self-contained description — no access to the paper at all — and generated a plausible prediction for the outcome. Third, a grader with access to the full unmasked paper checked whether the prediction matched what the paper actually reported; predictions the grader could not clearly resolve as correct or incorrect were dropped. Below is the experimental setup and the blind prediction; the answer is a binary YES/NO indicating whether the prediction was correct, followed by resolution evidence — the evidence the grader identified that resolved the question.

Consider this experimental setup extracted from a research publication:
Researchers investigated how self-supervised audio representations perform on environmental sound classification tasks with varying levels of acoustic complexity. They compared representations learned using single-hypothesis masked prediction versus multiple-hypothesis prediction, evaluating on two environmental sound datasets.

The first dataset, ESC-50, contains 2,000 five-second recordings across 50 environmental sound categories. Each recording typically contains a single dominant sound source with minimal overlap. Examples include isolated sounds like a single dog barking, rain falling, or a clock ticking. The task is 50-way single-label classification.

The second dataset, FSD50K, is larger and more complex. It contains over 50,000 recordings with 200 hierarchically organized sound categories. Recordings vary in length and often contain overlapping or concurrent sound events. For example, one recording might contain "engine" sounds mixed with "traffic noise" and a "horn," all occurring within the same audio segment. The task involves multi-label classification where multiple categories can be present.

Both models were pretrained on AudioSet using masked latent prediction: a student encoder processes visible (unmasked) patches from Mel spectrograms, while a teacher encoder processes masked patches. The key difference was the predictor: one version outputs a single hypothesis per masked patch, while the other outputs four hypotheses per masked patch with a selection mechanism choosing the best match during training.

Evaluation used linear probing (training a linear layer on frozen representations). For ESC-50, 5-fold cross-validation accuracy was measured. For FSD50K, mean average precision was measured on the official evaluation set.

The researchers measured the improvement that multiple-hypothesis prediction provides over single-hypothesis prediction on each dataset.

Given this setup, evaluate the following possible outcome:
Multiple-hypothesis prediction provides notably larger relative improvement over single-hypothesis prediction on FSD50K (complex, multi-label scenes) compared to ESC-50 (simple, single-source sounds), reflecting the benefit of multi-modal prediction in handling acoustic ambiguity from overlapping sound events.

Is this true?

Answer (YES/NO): YES